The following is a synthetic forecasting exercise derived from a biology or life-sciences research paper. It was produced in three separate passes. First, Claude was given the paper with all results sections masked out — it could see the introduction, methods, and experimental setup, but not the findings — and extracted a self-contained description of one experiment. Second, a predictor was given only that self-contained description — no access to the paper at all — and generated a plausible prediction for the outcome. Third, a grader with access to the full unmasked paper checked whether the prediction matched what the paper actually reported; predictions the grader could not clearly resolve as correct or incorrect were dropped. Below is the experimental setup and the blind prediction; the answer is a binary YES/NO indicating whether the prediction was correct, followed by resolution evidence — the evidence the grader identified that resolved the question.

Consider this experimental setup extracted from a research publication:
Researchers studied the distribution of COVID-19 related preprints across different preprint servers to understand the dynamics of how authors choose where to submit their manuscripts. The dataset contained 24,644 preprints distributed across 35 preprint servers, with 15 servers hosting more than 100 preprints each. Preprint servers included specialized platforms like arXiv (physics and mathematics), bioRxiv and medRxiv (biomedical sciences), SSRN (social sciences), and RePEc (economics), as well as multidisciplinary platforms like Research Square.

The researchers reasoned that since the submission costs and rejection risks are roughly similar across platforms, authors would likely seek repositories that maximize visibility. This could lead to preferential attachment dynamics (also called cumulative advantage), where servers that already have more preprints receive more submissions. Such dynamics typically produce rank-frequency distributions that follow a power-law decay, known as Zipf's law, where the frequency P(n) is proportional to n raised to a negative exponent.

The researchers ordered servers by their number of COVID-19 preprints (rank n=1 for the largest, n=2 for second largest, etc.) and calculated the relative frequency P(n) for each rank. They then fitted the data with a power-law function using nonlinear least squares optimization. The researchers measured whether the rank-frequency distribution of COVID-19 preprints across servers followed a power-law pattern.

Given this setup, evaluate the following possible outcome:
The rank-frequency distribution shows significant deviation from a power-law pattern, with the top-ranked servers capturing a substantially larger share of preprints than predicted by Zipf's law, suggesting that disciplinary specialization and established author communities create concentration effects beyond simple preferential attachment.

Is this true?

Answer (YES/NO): NO